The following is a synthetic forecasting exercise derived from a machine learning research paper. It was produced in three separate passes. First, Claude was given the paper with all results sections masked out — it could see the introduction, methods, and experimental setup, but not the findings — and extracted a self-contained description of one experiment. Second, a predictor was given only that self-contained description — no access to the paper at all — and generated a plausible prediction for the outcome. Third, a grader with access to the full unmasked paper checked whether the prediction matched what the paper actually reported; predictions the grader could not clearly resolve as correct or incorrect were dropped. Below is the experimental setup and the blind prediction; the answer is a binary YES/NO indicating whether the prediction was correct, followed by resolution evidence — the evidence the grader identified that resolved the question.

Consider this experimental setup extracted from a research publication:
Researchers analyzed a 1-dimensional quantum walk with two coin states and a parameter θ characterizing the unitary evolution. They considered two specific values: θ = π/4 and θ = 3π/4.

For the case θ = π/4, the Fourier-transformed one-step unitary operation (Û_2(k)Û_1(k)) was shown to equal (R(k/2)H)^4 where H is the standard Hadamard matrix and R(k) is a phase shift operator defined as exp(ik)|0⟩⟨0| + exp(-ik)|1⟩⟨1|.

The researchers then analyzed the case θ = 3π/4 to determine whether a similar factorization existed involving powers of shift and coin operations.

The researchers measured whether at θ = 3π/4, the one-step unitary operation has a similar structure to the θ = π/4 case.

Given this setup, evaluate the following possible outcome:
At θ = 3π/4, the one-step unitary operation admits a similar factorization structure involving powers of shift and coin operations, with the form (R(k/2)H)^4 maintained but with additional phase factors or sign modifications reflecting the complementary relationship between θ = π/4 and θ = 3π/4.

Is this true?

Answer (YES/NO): NO